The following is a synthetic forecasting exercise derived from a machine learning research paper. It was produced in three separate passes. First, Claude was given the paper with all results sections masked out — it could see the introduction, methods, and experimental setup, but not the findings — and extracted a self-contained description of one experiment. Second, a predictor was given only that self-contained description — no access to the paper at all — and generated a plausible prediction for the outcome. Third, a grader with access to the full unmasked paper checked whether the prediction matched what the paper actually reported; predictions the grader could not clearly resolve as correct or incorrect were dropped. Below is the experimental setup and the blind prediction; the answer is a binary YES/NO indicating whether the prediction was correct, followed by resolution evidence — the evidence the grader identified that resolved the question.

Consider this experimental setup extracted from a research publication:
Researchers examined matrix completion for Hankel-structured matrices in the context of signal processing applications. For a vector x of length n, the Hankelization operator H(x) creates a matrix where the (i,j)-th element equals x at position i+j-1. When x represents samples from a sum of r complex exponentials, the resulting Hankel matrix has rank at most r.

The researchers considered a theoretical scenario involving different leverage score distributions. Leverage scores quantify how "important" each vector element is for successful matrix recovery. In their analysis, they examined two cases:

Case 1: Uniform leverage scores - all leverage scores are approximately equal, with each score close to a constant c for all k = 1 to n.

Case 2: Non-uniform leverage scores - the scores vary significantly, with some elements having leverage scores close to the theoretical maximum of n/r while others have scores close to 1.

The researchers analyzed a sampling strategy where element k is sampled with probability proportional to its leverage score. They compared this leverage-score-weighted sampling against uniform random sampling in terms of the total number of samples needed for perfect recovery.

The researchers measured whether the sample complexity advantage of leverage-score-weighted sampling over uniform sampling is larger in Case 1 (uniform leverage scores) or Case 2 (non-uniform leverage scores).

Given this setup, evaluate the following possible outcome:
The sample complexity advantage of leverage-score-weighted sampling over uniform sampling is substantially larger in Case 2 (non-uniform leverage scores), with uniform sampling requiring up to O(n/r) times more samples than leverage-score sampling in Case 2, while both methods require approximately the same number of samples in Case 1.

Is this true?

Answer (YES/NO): YES